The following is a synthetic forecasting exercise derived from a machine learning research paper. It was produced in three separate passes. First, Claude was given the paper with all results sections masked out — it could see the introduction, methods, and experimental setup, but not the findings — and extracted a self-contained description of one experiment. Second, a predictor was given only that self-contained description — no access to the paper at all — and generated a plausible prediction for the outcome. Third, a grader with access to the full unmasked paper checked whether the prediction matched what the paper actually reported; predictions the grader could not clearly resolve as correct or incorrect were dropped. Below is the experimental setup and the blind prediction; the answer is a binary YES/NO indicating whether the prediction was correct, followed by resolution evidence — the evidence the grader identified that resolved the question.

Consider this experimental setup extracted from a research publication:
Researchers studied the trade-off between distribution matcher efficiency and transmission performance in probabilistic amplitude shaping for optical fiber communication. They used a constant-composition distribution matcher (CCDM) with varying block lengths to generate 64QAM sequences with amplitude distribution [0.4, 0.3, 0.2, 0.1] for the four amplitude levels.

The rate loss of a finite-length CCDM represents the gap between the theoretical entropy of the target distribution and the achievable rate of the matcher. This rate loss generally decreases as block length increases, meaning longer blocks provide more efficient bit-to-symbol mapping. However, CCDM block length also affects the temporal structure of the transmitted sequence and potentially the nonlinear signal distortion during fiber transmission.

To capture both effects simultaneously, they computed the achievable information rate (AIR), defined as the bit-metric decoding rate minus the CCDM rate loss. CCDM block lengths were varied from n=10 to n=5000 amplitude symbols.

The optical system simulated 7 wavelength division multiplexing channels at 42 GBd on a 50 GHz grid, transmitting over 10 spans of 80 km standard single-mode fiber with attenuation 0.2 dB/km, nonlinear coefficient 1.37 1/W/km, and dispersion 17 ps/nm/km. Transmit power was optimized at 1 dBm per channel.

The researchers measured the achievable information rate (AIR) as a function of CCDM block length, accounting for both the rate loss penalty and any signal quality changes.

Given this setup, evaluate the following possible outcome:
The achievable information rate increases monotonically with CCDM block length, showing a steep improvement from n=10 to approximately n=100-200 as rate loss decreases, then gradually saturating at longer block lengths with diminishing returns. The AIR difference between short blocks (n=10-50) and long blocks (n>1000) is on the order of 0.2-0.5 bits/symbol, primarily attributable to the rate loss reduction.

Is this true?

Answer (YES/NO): NO